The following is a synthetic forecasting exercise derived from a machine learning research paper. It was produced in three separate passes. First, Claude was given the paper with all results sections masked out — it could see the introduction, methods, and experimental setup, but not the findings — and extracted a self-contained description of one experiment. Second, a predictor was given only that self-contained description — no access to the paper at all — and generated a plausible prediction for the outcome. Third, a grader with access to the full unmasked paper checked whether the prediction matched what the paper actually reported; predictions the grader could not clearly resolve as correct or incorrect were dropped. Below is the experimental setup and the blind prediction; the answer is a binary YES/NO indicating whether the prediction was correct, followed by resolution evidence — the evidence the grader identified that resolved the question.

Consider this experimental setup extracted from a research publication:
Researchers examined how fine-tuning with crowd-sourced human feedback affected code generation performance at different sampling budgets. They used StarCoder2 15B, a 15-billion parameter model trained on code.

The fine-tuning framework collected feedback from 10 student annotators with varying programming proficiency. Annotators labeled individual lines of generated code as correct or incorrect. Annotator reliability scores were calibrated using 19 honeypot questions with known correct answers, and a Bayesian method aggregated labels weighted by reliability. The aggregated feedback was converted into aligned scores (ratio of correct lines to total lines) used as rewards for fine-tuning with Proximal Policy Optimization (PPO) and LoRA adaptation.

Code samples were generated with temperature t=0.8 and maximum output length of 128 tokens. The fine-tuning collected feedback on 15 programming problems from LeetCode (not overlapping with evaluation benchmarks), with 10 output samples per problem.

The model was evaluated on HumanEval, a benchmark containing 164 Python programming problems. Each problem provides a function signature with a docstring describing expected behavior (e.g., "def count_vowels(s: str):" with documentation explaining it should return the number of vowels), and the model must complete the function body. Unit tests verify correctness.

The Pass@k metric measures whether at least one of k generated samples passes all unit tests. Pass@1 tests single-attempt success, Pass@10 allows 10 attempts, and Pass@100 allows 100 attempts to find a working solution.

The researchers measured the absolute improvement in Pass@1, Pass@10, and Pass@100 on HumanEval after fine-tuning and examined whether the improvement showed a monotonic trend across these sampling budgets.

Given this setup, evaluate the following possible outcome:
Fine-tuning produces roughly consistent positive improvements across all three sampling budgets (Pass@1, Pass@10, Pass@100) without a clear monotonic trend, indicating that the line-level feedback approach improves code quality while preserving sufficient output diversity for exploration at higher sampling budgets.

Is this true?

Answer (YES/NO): NO